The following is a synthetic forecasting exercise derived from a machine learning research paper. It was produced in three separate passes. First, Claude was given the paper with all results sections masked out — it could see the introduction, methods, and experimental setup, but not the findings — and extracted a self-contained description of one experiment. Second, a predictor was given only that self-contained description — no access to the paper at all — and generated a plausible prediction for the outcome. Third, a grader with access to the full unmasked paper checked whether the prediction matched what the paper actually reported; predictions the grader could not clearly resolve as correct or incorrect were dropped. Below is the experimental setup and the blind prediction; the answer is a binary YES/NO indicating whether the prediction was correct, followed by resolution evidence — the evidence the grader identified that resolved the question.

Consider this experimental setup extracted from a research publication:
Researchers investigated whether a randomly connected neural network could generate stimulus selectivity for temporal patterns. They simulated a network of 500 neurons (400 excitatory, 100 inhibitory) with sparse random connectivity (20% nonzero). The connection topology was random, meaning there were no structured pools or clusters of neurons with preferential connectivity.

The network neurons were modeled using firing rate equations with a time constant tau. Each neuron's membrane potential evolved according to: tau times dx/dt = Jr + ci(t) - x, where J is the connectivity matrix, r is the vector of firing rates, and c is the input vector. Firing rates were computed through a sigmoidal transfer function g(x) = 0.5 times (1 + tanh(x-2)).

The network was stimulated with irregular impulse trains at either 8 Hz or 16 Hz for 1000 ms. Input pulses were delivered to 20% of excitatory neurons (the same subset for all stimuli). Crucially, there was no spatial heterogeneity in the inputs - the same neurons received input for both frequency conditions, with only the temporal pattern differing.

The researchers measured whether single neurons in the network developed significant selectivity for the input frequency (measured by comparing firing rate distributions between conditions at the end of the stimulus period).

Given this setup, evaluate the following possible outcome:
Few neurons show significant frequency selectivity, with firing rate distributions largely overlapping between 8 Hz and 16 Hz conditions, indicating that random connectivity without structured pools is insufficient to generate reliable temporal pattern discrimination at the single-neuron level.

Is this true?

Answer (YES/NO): NO